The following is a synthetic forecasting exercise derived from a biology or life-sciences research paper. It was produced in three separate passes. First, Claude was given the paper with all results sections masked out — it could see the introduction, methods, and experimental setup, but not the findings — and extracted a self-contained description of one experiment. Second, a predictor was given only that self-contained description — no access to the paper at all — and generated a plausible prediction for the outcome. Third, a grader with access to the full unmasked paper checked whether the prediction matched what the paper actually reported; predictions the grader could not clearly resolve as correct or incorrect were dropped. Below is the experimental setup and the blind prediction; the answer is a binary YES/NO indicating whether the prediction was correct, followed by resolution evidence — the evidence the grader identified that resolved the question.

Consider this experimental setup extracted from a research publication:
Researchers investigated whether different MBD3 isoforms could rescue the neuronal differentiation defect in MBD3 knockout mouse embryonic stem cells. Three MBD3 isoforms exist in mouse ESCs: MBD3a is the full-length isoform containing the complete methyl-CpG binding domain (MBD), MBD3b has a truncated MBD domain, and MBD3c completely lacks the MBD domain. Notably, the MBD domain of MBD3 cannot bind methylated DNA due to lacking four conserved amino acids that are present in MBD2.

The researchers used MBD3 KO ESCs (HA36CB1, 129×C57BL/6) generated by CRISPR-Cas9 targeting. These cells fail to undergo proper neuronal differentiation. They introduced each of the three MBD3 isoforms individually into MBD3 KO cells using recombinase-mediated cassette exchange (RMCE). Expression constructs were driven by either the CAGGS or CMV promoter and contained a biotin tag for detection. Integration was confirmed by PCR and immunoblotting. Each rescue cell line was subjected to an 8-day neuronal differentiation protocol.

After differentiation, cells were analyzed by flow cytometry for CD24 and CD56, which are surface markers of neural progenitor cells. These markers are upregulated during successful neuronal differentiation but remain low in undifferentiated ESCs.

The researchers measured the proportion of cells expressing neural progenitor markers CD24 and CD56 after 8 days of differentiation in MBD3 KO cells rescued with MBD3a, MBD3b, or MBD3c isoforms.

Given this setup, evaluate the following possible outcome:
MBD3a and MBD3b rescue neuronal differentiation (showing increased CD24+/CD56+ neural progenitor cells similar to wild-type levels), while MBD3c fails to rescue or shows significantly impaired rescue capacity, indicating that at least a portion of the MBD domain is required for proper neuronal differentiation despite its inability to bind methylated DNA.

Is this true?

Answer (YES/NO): NO